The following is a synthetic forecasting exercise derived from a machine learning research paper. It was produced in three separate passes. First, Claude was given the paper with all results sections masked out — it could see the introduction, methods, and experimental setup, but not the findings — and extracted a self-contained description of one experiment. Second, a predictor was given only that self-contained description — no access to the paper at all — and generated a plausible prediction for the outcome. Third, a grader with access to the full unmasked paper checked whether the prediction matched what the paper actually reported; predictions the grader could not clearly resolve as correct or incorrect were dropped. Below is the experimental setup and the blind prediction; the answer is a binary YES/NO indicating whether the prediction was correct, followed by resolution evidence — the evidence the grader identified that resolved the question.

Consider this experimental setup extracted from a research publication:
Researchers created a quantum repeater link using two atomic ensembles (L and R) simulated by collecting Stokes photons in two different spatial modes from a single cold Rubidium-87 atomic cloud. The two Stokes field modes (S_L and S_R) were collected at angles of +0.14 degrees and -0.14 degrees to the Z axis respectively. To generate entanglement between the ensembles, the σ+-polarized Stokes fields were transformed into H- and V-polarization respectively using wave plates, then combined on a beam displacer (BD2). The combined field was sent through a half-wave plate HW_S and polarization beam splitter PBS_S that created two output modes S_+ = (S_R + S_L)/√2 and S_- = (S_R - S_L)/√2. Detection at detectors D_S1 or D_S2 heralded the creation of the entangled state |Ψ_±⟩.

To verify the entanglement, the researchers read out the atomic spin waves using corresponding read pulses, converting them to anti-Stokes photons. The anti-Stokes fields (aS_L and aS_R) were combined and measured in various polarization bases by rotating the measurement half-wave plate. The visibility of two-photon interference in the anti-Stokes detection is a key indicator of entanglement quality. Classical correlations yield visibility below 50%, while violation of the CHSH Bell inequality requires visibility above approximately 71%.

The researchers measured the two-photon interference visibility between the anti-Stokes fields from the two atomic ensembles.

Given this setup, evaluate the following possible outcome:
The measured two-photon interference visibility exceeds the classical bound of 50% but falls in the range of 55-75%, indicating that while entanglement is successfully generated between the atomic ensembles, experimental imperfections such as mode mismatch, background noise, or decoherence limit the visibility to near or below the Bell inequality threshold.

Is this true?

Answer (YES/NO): NO